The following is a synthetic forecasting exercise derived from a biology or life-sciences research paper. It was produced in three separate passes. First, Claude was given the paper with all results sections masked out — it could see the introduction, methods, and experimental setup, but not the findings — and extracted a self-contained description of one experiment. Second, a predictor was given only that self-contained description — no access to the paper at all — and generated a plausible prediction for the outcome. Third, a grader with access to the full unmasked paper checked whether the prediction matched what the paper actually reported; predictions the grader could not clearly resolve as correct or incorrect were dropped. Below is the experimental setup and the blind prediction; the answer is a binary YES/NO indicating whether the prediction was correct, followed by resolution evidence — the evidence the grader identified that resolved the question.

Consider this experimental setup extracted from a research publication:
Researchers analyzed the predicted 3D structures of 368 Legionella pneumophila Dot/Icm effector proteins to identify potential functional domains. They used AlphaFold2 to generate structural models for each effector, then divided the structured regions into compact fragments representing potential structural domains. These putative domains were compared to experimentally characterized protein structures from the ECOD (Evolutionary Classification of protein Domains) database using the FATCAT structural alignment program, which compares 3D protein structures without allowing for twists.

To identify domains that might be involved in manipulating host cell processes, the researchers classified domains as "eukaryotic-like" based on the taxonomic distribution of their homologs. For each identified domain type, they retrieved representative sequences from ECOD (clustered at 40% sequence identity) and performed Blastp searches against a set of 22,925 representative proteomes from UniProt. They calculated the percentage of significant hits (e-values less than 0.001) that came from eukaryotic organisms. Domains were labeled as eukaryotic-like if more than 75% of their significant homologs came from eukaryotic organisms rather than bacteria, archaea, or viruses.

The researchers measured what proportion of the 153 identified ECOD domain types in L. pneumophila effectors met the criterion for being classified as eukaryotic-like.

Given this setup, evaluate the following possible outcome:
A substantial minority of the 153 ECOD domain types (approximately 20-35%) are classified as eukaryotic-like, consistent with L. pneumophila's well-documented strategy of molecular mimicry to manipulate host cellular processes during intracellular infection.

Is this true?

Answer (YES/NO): NO